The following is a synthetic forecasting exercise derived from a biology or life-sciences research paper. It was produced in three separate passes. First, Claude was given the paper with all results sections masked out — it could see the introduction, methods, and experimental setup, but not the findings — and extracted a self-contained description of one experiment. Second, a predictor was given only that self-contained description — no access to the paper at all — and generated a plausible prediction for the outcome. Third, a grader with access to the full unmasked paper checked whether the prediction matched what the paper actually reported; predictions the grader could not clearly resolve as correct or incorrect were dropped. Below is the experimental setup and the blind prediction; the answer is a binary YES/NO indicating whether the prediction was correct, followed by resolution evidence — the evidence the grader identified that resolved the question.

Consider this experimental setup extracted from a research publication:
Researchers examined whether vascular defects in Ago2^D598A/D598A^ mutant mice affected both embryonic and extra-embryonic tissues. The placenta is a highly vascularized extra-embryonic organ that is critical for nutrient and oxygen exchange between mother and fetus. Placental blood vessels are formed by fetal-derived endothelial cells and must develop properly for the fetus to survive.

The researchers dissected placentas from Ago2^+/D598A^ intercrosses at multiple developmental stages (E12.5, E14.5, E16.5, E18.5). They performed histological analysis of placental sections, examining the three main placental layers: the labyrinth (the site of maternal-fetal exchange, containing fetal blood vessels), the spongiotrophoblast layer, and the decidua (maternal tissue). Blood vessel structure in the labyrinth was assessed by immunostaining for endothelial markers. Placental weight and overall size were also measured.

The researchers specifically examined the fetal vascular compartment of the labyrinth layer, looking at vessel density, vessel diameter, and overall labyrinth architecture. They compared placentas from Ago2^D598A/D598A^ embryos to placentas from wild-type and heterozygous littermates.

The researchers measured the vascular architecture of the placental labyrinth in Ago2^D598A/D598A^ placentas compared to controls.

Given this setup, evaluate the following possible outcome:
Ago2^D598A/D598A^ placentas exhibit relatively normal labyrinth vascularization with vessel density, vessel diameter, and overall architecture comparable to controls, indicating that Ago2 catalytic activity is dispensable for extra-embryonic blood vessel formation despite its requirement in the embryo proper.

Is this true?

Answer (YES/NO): NO